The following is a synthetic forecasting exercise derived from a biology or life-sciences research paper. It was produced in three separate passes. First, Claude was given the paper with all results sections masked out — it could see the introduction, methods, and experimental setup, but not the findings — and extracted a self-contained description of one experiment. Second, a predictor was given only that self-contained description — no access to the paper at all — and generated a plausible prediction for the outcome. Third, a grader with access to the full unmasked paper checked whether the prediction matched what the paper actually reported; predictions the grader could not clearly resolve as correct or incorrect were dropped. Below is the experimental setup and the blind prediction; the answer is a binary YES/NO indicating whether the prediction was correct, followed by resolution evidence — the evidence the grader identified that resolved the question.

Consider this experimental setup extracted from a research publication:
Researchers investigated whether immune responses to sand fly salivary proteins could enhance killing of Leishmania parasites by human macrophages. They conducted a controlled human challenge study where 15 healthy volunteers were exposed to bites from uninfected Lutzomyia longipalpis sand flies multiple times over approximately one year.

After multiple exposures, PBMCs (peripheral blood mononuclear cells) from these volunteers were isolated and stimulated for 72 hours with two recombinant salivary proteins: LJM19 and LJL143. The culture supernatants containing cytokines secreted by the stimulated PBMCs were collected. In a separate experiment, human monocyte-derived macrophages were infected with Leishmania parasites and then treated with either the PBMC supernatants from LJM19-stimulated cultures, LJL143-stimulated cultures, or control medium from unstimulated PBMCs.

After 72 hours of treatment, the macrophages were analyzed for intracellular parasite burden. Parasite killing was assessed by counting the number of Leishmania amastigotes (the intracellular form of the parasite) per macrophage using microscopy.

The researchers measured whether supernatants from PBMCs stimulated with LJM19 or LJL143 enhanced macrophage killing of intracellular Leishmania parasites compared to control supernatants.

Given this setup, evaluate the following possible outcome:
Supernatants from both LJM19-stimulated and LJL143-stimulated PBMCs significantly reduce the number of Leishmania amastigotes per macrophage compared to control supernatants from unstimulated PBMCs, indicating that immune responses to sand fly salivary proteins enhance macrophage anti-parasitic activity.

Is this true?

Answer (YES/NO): NO